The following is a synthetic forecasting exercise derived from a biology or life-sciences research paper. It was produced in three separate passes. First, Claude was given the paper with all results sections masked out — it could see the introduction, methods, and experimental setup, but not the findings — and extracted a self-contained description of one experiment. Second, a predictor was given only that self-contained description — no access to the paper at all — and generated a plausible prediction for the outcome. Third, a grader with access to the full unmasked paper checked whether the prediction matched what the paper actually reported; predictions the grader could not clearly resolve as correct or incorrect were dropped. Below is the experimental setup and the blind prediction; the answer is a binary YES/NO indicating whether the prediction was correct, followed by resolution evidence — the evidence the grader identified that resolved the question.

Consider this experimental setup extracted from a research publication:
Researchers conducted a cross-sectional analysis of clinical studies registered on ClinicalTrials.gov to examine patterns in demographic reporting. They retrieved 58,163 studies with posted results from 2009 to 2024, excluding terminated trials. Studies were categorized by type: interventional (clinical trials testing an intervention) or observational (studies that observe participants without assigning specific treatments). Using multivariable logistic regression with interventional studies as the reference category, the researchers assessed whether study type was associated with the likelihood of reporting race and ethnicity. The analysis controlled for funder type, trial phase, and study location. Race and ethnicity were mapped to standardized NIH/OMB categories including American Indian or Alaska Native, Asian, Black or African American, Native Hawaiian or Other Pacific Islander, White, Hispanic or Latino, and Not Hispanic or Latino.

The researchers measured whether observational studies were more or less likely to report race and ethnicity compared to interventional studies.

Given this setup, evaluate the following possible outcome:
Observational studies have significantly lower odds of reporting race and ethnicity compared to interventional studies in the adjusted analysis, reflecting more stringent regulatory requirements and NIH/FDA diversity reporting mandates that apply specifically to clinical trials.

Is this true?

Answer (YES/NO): YES